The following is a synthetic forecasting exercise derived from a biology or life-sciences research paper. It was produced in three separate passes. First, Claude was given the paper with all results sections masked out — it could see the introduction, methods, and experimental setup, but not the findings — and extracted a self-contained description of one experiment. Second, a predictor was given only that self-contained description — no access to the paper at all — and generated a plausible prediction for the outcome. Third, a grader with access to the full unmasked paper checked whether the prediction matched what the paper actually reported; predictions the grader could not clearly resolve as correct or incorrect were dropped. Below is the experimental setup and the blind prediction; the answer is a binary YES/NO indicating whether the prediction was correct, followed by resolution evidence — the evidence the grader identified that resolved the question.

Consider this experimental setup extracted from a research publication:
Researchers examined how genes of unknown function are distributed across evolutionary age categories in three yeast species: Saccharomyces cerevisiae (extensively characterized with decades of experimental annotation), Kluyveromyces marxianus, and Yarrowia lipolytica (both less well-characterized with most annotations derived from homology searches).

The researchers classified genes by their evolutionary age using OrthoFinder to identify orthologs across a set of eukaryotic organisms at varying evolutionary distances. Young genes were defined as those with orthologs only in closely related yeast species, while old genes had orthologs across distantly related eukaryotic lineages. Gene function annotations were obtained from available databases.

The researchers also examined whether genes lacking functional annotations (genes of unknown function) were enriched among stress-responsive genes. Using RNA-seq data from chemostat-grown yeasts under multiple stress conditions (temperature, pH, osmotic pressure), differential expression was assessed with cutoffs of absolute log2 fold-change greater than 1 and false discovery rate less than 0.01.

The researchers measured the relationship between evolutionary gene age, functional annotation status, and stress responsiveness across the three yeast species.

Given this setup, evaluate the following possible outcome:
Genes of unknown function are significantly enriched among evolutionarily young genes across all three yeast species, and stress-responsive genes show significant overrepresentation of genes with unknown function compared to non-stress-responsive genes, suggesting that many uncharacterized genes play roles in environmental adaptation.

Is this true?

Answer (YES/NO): YES